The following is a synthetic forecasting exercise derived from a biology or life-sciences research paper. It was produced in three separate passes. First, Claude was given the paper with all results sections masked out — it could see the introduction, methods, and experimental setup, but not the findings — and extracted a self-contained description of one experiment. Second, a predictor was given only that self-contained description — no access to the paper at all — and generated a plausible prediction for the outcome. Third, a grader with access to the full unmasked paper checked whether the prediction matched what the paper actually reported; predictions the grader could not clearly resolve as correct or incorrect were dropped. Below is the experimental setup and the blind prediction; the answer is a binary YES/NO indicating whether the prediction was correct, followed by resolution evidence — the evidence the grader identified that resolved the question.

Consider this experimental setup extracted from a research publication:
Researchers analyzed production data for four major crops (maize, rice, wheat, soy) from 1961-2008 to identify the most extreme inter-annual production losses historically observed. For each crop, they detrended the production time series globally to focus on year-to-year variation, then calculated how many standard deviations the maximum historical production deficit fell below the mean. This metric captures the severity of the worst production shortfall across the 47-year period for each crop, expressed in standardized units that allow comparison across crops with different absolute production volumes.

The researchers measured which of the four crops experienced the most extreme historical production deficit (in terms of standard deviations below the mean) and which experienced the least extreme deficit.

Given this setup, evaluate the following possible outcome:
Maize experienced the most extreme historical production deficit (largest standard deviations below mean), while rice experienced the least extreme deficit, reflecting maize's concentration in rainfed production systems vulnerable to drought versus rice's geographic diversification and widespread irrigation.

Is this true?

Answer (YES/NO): NO